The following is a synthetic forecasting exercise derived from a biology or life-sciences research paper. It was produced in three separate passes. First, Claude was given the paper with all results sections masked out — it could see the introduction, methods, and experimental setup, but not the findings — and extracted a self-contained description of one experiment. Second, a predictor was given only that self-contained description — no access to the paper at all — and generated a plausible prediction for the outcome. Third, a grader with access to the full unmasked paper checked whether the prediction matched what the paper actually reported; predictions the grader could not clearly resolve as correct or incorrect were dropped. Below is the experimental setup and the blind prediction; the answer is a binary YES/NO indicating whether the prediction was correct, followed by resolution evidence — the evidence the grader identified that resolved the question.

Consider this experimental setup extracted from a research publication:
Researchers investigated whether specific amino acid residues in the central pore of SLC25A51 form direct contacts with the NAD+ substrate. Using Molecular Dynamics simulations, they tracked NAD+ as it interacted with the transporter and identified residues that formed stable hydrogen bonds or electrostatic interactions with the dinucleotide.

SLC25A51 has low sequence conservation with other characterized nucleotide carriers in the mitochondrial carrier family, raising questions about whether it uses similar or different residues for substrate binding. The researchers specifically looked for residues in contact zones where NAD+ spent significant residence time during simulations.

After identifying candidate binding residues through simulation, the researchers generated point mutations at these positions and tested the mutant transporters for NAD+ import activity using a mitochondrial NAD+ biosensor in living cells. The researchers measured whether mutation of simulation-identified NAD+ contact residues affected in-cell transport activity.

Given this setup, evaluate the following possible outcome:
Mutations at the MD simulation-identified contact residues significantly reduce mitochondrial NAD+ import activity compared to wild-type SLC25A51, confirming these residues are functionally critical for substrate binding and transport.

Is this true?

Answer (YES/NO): YES